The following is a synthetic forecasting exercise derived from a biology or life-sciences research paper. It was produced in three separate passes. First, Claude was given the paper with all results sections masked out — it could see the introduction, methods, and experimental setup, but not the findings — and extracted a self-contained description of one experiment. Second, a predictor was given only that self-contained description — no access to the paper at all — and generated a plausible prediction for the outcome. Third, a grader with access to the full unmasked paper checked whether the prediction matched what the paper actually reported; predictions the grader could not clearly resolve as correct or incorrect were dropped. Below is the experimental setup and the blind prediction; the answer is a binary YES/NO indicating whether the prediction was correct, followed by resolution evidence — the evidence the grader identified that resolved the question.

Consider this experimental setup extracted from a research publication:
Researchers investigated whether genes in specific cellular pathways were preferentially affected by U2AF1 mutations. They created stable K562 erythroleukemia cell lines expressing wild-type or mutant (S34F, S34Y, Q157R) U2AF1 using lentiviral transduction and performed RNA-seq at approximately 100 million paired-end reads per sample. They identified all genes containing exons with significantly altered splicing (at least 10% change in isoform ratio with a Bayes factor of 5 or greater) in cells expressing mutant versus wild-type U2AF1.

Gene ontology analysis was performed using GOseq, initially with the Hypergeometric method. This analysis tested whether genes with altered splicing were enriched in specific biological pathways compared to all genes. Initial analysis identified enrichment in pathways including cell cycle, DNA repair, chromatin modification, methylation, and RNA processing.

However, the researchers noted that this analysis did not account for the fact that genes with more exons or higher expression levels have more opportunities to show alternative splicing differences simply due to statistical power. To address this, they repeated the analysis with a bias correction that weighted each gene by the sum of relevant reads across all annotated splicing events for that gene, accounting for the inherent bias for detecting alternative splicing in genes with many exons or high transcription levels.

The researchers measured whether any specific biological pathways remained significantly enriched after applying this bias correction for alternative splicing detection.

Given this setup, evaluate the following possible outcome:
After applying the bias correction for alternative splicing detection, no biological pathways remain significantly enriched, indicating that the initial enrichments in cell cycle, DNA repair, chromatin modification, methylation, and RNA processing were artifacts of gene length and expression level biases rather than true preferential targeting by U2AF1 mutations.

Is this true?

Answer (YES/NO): YES